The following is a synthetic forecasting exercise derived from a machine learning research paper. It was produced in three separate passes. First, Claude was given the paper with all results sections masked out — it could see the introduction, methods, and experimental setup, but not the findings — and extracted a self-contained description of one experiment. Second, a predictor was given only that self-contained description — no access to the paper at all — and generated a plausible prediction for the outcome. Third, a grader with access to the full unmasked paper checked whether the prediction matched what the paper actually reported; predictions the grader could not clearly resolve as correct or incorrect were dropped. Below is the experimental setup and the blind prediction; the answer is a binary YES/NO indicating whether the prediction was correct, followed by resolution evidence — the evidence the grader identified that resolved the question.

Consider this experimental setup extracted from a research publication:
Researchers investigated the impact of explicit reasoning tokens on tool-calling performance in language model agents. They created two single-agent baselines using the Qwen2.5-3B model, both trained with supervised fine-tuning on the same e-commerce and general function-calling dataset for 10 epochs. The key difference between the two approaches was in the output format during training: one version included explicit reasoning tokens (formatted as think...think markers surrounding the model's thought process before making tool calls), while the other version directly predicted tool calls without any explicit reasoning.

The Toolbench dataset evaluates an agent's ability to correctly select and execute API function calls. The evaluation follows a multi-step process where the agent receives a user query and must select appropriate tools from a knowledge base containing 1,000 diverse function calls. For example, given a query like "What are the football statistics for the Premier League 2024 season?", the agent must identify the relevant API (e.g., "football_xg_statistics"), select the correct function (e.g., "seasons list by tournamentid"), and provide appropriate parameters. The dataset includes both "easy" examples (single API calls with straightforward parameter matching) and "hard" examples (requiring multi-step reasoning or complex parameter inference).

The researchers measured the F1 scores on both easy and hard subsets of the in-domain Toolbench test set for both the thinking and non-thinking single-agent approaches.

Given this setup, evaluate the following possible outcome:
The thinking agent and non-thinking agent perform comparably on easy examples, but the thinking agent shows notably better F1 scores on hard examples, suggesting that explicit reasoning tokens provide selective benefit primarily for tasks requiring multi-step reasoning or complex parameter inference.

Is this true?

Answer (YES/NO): NO